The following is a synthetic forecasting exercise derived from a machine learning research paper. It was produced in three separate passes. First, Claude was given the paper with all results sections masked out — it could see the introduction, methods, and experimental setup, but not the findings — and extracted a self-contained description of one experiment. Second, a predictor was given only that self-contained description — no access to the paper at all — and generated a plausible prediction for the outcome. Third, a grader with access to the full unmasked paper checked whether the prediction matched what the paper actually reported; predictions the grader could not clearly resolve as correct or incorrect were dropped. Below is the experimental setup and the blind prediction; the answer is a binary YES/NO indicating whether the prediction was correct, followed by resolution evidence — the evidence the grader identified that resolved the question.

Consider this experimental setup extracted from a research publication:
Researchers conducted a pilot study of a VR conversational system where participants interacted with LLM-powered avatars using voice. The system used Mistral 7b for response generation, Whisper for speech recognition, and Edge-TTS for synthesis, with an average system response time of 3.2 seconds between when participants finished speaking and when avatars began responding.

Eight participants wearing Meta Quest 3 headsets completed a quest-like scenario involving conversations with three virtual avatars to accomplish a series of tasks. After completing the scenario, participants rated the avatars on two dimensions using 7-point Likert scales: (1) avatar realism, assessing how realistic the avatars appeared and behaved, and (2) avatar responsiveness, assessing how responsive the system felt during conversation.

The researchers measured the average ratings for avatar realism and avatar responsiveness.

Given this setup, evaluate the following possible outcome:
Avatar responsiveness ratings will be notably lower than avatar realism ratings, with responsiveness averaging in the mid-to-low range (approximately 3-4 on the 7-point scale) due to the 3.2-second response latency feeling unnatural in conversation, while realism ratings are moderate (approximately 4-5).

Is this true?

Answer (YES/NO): NO